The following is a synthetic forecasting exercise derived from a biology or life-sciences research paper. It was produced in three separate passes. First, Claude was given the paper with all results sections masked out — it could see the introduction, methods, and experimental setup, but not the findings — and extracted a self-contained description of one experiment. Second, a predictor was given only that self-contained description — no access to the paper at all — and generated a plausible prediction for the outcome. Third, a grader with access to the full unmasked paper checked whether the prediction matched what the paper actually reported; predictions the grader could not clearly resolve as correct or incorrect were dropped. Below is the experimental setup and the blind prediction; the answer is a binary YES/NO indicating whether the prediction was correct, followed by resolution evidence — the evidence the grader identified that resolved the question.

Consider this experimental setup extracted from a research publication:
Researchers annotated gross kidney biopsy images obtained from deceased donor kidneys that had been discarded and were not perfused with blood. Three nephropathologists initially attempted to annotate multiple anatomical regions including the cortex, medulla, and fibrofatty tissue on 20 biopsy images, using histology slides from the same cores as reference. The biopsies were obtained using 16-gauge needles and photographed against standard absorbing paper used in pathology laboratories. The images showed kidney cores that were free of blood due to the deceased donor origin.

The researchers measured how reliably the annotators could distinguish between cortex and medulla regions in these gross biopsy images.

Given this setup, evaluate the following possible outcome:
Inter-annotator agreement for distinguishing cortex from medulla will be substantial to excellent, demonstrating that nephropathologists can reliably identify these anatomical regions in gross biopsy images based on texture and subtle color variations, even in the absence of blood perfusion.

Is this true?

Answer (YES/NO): NO